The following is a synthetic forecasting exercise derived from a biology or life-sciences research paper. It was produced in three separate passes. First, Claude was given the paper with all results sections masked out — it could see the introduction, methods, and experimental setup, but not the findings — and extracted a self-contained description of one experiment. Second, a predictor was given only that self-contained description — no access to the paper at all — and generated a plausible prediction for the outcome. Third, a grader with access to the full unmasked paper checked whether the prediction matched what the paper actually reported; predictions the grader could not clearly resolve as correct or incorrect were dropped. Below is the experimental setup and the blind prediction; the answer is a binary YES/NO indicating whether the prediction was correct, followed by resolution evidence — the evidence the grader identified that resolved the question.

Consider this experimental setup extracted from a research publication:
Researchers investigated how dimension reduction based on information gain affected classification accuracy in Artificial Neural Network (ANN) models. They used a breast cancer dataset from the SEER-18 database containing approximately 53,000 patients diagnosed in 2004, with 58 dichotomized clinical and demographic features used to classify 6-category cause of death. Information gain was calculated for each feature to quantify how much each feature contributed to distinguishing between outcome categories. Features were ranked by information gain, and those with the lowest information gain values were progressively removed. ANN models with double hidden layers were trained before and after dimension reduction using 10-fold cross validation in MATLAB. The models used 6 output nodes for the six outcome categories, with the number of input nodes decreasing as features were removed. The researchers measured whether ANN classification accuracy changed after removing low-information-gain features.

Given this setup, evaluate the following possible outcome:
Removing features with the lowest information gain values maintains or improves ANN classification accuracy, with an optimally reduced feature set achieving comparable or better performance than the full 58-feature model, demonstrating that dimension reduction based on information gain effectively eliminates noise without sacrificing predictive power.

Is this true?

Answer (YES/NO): YES